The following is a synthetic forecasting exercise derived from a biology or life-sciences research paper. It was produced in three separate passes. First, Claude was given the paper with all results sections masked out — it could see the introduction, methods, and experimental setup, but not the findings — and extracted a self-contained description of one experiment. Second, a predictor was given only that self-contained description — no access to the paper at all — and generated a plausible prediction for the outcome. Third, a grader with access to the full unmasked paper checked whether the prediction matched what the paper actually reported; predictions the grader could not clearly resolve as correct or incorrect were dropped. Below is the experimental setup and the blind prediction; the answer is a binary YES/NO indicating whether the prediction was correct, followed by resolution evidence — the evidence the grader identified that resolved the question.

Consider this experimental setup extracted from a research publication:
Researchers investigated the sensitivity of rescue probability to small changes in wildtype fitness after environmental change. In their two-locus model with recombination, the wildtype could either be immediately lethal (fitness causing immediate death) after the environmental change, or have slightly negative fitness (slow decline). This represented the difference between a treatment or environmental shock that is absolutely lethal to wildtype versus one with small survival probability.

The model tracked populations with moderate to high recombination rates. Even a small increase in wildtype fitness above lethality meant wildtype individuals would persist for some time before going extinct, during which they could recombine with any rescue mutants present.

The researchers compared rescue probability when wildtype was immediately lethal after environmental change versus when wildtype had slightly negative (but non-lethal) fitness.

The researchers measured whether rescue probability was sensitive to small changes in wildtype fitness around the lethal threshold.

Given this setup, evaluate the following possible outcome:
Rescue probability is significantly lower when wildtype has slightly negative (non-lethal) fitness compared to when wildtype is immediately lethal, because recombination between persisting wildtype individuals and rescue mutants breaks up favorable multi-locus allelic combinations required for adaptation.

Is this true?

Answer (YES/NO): YES